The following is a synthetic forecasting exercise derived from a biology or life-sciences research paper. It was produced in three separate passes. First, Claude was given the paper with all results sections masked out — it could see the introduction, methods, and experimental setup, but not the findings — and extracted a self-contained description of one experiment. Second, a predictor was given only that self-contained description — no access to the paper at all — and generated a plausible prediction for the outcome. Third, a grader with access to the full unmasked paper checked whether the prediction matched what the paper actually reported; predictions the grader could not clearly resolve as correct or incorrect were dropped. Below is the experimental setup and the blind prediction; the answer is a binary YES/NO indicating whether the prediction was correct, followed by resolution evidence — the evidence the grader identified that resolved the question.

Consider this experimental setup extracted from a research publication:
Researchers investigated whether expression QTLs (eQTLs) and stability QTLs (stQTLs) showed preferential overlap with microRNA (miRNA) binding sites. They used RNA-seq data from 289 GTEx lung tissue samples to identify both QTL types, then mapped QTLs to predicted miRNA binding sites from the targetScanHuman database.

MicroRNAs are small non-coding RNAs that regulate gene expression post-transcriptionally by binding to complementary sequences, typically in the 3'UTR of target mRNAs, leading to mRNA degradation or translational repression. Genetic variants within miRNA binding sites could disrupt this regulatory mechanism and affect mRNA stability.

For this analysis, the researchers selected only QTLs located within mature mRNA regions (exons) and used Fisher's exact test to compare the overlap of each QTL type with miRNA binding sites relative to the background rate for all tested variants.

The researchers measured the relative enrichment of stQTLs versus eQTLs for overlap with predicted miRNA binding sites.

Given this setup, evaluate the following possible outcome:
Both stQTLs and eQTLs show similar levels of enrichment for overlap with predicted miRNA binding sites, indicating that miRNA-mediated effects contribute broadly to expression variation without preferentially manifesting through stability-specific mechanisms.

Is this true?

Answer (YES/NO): NO